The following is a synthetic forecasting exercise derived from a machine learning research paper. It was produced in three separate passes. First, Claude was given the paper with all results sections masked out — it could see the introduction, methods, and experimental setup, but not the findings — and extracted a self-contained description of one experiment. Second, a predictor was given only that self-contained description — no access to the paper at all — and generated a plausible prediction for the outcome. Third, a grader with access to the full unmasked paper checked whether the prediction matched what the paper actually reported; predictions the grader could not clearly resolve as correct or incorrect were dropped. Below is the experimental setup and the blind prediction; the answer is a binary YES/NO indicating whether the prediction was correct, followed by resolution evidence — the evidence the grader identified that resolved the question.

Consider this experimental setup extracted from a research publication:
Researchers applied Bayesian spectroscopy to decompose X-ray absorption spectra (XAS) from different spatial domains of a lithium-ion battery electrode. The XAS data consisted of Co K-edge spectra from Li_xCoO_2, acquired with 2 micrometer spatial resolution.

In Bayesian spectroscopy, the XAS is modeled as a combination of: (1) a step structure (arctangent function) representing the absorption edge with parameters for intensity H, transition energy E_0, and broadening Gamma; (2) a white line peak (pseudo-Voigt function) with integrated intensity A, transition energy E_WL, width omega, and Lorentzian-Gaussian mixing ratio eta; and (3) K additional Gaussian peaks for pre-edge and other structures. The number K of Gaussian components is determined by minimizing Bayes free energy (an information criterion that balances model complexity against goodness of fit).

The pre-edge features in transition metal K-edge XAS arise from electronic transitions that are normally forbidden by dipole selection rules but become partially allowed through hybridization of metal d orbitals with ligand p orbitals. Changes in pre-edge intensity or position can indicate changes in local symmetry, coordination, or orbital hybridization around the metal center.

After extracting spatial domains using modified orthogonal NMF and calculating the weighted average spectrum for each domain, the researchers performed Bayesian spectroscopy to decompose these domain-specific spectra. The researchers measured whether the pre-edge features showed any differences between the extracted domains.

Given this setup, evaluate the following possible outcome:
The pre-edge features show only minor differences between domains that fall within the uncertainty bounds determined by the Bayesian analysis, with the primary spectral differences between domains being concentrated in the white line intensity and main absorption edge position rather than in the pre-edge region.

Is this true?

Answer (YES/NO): NO